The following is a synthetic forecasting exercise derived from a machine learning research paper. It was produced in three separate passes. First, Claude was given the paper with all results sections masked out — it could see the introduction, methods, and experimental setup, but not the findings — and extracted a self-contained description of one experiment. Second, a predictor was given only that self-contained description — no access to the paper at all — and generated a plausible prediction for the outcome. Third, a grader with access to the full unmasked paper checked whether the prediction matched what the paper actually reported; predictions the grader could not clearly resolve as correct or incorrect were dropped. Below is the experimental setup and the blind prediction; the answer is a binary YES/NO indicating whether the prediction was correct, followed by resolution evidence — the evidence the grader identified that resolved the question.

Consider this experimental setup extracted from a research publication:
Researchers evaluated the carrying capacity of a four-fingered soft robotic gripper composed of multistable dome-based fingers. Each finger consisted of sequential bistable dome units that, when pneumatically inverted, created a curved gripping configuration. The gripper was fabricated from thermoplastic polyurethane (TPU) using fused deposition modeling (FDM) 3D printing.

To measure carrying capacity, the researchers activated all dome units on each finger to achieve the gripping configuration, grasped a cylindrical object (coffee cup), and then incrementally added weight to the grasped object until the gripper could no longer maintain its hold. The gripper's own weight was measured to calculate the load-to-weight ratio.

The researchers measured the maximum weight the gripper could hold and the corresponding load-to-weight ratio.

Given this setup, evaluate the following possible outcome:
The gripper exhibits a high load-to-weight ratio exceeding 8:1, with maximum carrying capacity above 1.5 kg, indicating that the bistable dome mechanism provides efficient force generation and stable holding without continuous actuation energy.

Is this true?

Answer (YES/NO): NO